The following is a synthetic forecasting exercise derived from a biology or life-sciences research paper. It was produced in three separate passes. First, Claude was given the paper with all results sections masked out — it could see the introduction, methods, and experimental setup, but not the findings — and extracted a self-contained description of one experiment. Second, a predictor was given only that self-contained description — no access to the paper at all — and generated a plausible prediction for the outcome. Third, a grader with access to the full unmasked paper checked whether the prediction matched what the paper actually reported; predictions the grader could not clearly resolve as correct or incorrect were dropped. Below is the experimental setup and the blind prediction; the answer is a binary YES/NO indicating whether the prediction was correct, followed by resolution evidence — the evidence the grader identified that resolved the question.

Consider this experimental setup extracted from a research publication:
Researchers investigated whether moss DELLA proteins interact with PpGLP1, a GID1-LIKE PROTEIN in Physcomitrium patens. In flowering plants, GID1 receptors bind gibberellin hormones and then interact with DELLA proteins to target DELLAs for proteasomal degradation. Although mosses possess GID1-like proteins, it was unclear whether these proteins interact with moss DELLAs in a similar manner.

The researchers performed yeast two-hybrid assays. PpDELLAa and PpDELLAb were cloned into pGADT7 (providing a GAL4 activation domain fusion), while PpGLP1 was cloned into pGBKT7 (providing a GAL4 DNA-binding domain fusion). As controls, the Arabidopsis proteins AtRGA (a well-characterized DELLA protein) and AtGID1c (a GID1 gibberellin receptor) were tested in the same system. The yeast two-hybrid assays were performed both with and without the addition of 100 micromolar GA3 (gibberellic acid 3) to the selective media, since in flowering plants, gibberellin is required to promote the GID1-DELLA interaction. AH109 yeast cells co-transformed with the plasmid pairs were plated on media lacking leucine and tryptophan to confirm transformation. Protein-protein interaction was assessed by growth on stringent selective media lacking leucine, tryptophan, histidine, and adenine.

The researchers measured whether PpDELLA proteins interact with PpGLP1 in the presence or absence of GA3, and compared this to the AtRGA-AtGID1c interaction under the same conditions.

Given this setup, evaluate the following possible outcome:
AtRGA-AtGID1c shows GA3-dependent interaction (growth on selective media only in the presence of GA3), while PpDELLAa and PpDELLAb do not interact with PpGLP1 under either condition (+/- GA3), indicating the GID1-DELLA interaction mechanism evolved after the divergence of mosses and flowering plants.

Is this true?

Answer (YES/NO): YES